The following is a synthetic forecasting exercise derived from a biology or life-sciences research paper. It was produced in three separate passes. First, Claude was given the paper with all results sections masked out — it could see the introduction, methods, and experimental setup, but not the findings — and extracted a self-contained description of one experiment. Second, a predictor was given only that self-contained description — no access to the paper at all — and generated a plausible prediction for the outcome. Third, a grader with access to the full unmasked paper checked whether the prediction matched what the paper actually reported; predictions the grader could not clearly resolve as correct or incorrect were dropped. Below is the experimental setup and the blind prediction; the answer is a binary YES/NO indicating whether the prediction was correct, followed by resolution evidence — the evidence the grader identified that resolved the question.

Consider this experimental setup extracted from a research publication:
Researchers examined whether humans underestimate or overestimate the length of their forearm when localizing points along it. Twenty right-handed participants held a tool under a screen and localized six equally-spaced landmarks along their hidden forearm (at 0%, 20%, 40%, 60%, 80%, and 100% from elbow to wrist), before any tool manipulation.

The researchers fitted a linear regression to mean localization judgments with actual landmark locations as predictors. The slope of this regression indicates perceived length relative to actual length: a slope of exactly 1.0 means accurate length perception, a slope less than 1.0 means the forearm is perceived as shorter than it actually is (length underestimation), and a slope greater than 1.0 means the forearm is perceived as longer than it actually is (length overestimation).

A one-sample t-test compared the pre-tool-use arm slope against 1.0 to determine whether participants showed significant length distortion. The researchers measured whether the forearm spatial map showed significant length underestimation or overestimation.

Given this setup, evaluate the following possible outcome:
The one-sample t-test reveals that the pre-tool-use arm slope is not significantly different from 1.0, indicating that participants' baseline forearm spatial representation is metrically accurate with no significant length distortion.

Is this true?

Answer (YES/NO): NO